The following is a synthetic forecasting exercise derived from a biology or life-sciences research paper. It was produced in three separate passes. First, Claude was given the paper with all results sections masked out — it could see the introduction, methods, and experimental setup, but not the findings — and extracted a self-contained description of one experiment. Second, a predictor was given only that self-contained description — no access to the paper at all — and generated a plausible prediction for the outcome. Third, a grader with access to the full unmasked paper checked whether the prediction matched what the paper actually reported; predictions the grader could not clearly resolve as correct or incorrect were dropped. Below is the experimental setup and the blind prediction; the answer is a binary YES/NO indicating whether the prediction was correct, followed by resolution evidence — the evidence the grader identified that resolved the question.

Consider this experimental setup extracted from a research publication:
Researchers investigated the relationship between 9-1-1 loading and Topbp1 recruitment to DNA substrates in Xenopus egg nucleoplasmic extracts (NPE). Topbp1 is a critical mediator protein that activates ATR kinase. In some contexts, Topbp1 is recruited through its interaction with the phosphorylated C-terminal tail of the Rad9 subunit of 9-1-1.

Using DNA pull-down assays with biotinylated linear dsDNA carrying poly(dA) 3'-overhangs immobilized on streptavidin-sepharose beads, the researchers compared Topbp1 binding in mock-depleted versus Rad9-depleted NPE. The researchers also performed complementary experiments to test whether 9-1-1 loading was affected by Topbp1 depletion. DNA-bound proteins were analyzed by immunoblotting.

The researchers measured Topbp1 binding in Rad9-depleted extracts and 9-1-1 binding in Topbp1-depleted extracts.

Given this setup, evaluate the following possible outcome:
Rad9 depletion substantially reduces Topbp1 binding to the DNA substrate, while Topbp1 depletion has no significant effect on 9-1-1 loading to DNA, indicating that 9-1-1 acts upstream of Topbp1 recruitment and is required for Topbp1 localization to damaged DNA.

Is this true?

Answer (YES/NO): NO